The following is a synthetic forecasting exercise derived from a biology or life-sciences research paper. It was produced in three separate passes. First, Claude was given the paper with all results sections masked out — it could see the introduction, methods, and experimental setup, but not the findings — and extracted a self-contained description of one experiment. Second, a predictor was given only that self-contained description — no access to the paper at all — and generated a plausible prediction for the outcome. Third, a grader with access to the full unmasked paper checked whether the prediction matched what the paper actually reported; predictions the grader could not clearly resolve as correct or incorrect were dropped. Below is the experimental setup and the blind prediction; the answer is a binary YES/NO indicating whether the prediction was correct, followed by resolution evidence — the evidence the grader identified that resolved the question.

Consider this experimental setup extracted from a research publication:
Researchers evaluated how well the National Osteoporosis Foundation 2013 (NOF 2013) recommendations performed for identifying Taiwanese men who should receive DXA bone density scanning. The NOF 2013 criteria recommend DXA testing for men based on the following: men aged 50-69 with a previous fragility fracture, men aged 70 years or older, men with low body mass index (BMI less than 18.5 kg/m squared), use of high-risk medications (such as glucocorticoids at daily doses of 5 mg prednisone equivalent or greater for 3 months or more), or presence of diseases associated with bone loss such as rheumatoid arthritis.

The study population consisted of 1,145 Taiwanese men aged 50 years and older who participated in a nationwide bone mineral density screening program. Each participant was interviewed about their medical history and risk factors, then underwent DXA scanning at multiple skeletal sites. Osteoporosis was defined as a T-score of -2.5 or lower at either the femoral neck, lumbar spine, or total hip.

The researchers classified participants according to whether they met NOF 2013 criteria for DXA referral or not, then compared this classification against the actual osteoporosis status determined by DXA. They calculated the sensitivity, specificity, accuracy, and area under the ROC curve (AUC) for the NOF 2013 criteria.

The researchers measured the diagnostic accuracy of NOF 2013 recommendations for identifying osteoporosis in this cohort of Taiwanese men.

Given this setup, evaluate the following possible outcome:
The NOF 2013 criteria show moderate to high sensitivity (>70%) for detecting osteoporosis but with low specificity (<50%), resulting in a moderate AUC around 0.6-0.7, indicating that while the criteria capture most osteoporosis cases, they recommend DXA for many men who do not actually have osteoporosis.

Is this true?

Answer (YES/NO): NO